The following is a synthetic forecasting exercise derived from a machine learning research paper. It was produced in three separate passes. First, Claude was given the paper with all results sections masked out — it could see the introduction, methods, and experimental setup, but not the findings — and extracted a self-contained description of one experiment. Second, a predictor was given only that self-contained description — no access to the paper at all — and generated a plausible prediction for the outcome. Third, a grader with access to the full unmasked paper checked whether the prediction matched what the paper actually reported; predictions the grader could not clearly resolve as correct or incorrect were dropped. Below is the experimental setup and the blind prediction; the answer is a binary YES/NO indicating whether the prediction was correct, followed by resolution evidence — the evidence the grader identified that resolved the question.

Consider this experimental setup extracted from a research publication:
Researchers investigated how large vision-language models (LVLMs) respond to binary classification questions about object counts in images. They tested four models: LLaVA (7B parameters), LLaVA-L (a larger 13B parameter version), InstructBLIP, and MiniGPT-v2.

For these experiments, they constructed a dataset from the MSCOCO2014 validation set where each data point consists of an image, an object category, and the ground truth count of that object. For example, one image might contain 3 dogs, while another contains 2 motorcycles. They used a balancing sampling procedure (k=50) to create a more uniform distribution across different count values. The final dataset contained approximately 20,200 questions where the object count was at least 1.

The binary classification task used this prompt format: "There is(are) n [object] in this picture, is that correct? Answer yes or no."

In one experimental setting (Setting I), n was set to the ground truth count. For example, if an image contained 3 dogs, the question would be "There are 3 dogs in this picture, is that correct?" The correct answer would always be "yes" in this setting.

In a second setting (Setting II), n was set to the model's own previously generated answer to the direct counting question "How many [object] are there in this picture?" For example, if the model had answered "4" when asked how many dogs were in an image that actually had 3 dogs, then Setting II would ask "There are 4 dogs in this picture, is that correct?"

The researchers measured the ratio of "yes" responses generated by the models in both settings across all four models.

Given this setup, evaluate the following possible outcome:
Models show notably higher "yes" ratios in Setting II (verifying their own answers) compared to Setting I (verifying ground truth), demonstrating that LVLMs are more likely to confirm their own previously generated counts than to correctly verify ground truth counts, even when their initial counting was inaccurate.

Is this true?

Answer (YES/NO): NO